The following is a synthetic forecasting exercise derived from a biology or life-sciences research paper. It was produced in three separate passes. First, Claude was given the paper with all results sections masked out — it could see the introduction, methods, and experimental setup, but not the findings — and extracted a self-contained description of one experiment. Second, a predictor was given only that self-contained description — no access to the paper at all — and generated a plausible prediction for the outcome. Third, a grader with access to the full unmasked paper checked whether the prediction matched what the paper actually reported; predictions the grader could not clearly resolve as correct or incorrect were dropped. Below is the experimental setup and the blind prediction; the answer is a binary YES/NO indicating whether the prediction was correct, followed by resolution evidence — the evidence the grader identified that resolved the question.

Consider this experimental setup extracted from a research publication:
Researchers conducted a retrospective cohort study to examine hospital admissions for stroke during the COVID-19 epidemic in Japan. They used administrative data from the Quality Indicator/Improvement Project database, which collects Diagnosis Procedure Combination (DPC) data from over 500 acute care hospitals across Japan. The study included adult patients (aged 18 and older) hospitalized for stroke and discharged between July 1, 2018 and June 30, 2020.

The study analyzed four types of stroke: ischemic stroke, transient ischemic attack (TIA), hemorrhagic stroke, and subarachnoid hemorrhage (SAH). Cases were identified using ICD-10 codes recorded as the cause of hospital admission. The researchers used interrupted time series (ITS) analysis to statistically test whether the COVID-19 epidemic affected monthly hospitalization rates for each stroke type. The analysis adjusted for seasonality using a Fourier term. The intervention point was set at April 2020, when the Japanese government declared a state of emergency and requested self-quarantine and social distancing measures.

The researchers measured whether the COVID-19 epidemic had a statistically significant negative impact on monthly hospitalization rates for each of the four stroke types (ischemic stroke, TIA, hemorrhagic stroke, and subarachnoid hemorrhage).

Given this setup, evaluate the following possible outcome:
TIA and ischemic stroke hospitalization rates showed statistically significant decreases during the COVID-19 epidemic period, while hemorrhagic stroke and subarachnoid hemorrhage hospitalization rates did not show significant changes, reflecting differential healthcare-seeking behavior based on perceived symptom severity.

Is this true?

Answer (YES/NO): YES